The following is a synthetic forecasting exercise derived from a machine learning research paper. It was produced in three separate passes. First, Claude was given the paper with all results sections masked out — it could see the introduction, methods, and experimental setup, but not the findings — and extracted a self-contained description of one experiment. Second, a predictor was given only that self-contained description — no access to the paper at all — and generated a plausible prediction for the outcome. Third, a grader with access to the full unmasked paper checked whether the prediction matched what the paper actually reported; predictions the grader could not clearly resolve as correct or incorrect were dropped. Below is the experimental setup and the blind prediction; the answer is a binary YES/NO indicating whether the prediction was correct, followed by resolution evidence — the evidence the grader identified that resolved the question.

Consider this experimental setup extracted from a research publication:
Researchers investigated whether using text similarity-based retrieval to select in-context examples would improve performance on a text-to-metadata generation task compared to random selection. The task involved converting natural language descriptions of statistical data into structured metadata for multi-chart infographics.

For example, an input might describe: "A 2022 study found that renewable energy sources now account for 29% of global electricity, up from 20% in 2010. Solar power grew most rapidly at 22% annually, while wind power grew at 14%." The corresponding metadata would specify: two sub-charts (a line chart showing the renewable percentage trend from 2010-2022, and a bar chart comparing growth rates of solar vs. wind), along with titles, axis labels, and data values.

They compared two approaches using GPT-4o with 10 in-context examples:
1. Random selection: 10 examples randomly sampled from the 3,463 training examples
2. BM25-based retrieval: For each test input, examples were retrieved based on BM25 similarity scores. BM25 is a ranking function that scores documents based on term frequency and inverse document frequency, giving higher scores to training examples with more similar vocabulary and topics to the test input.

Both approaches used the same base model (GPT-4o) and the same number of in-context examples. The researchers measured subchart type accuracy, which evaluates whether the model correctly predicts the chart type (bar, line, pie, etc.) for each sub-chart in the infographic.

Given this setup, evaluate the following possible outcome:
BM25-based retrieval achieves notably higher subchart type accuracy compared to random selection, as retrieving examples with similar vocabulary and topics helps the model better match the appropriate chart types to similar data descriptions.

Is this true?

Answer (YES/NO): YES